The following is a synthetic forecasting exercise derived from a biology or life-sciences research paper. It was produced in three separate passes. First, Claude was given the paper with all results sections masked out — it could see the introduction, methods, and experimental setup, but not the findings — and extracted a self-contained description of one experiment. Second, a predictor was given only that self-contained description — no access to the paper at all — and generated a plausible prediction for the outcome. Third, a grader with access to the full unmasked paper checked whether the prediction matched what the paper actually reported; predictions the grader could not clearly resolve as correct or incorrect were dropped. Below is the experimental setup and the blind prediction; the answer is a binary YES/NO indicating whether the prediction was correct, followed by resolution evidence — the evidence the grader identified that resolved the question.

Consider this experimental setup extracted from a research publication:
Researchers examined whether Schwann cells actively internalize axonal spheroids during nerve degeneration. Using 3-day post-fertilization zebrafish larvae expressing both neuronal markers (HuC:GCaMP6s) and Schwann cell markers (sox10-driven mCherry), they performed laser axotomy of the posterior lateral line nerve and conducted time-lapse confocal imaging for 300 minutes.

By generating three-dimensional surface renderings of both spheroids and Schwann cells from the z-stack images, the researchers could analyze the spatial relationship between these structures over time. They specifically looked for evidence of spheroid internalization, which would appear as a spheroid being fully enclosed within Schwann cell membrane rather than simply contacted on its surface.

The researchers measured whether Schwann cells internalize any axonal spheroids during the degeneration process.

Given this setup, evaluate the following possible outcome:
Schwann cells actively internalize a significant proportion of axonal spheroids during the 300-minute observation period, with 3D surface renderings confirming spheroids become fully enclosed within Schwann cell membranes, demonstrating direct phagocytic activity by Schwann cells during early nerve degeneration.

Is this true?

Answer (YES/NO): NO